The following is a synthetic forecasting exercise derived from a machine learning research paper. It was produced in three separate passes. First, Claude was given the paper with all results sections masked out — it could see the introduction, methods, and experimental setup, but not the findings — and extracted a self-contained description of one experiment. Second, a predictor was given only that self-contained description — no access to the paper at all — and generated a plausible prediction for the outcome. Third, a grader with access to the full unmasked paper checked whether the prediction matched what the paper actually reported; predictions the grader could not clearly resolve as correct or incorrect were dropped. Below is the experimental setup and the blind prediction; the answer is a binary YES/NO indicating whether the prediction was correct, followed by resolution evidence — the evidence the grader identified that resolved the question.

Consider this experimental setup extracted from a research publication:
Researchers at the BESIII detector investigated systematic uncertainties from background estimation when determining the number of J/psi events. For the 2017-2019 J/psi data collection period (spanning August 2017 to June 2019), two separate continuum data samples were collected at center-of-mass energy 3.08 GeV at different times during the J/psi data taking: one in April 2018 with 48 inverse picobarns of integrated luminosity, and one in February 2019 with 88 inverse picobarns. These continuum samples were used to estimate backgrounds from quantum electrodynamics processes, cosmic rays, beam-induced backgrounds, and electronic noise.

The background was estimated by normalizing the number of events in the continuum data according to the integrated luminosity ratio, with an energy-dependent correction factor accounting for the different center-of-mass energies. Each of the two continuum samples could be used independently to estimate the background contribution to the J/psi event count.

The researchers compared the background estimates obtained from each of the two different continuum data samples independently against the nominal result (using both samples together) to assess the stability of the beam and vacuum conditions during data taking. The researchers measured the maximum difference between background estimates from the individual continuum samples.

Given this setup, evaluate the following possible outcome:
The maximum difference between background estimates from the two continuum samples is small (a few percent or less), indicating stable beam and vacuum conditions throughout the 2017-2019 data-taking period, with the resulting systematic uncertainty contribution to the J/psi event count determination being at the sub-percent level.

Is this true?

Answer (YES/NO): YES